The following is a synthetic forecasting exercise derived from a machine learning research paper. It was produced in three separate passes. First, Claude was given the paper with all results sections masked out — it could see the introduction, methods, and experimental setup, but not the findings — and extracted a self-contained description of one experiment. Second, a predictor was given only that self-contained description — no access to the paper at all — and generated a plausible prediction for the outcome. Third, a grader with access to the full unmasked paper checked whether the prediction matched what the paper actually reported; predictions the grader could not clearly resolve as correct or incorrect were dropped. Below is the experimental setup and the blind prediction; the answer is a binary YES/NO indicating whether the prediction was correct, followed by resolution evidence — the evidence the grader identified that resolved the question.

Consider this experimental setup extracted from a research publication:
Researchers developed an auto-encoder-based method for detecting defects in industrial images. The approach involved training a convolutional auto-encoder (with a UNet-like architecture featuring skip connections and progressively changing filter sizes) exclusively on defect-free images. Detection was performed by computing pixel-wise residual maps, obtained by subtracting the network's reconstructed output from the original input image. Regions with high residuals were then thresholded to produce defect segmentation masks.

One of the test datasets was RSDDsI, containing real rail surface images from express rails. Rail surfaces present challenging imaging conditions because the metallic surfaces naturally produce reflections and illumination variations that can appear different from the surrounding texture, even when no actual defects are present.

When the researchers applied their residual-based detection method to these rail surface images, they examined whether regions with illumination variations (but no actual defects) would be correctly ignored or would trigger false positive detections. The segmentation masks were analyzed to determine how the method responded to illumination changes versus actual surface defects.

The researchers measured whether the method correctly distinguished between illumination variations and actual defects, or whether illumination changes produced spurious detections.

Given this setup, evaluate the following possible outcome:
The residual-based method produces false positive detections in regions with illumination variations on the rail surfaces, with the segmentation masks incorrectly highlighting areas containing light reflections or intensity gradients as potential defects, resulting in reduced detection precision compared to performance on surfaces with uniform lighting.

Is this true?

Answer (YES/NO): YES